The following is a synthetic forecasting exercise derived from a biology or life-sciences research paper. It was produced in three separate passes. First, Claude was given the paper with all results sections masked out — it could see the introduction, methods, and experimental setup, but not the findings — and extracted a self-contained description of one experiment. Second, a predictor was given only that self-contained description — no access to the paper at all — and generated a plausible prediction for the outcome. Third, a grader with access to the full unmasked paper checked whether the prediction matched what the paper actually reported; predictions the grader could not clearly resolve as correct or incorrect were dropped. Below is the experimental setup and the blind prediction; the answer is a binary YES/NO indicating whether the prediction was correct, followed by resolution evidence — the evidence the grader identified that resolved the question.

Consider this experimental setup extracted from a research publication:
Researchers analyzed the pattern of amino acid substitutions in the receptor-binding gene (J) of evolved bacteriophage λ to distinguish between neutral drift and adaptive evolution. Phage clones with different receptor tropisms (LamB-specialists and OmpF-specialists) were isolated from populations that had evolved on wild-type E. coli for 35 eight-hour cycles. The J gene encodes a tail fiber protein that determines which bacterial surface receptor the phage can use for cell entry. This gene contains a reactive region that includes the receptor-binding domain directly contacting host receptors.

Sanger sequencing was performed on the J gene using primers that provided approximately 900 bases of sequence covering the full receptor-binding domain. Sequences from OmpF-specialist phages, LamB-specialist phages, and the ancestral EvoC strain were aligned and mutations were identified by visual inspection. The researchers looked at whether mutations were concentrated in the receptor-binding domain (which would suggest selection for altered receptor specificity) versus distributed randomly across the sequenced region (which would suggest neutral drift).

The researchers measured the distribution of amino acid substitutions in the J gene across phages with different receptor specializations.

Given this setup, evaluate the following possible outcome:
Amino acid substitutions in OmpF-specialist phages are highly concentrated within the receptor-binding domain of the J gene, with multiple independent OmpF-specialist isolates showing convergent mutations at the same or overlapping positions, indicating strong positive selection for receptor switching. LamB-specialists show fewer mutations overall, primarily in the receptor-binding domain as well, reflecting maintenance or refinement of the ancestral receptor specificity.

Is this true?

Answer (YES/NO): NO